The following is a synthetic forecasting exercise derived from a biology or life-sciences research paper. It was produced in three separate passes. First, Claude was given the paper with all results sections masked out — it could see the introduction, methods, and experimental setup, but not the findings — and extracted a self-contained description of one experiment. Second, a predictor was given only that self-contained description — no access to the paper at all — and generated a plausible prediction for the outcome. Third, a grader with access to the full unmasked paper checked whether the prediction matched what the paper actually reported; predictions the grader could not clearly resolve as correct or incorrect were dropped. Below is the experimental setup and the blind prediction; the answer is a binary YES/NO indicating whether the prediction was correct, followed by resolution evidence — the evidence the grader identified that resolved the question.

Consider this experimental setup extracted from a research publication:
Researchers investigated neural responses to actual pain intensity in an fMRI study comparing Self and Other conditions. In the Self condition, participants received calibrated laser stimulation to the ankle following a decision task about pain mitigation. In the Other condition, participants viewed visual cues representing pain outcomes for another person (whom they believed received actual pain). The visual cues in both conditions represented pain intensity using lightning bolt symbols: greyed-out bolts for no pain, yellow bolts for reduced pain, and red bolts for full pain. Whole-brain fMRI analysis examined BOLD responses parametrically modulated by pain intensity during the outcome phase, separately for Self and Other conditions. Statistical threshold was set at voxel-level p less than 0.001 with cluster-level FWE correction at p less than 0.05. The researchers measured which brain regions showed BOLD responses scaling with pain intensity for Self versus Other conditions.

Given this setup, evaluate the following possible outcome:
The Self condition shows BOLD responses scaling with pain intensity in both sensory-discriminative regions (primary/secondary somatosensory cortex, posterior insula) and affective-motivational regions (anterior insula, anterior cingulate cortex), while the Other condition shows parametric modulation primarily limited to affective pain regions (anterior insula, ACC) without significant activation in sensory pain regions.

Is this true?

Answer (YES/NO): NO